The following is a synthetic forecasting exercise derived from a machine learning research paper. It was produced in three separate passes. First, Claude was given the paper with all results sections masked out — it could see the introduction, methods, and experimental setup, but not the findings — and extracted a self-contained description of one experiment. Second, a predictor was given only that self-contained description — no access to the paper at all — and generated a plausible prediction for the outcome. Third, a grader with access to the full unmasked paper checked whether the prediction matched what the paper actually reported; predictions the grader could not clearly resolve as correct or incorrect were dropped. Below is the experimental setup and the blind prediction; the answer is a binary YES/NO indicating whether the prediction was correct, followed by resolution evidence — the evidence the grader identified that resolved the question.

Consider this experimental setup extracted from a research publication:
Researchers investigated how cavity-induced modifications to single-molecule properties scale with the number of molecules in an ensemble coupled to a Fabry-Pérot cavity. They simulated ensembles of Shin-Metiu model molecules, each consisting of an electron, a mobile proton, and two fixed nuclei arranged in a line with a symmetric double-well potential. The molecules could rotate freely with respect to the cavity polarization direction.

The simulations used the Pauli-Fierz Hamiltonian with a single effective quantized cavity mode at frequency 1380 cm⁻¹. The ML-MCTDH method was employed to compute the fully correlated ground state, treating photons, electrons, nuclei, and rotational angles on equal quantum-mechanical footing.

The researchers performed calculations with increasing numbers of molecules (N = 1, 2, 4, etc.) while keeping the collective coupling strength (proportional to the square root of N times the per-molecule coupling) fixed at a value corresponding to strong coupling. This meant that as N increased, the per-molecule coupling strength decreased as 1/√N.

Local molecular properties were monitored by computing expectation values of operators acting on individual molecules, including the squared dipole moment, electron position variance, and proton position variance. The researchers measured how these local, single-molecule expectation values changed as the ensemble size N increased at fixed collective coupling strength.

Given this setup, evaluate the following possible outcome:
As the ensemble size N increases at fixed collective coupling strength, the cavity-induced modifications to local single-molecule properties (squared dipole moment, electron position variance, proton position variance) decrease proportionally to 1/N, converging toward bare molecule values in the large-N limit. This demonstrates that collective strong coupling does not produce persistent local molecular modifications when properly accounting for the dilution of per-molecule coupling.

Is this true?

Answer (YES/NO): YES